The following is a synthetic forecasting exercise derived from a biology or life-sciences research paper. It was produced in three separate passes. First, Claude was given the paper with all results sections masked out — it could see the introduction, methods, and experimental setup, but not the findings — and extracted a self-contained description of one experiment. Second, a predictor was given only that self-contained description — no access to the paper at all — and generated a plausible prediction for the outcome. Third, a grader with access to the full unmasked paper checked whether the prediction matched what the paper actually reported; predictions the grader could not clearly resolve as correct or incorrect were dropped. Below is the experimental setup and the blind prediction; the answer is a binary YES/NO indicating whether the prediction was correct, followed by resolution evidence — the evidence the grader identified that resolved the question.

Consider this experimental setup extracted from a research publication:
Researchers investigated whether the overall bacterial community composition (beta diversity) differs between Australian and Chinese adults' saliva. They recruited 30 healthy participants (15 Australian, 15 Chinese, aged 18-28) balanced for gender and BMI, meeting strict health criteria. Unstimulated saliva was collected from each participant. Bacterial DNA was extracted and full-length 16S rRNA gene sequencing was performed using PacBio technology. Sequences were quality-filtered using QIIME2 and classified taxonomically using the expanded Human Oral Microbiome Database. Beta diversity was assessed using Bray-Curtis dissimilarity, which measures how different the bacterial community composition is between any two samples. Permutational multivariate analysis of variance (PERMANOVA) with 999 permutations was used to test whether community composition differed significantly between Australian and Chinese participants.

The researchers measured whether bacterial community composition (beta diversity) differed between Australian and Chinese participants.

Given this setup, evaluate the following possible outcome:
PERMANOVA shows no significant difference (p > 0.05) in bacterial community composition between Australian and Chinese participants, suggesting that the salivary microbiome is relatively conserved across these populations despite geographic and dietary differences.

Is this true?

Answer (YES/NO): NO